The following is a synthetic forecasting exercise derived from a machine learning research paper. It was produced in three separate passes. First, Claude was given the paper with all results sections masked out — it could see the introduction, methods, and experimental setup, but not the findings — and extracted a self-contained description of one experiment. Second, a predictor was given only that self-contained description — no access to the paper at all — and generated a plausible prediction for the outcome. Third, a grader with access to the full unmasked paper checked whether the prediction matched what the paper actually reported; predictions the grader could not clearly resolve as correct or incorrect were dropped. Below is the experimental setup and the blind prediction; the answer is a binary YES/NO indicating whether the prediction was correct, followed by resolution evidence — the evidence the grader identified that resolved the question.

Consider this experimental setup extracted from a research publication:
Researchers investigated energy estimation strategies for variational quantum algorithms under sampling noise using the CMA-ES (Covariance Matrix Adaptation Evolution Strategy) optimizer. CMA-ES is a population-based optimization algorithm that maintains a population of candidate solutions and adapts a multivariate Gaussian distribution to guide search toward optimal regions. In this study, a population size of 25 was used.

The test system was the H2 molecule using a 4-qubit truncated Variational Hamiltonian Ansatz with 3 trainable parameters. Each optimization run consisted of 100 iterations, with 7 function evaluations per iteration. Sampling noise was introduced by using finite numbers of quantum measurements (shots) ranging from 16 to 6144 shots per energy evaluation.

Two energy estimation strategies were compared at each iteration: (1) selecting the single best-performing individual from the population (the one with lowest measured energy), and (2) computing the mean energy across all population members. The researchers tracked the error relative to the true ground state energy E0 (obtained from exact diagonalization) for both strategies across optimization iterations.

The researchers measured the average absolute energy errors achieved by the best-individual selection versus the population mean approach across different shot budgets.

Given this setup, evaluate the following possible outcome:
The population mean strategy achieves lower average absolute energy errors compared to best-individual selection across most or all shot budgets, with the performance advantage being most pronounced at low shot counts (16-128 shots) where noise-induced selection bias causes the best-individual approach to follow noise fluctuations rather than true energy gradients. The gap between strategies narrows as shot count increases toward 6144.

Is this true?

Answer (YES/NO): NO